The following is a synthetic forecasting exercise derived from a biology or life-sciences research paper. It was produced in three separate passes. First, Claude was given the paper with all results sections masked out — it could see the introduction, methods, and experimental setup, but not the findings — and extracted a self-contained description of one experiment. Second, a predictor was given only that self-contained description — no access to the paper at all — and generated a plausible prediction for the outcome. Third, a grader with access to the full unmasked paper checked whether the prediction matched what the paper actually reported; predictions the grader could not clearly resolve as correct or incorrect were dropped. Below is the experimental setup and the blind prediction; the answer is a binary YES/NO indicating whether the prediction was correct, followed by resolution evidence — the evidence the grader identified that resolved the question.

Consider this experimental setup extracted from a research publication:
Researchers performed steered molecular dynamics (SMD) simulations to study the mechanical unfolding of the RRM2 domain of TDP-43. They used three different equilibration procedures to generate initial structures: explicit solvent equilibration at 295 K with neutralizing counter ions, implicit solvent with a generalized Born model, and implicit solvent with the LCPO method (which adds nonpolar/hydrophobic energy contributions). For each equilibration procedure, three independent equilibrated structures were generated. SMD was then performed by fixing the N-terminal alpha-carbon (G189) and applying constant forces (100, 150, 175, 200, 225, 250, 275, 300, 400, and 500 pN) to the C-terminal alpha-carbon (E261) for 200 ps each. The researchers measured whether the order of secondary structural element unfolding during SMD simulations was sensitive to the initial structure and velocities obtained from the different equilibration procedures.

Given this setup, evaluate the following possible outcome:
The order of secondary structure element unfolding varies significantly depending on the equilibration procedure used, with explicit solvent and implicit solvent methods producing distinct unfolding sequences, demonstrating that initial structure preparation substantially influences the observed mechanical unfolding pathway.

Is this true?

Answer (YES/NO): NO